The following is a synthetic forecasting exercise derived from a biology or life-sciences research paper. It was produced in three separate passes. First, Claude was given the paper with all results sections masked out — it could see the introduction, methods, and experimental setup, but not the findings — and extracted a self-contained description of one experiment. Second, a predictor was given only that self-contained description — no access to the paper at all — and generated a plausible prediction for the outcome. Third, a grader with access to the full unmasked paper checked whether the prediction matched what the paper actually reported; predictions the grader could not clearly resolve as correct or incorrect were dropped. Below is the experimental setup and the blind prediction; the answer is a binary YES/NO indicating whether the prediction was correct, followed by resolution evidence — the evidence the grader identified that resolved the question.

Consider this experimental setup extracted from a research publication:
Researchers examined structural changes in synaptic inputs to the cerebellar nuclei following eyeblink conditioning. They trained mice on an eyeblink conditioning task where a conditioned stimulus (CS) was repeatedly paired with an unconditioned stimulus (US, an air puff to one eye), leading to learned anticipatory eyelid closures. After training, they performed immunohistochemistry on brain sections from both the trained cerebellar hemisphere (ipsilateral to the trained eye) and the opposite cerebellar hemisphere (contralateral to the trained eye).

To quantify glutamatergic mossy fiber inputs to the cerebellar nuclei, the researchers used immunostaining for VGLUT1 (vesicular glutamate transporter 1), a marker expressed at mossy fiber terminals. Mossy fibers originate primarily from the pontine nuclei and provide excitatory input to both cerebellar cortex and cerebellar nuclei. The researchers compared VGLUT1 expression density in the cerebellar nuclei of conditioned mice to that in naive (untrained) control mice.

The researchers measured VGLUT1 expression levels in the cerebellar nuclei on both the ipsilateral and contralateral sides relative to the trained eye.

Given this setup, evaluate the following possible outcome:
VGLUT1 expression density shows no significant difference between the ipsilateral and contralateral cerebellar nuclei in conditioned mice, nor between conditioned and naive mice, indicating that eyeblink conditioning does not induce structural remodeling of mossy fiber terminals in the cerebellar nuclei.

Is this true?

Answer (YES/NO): NO